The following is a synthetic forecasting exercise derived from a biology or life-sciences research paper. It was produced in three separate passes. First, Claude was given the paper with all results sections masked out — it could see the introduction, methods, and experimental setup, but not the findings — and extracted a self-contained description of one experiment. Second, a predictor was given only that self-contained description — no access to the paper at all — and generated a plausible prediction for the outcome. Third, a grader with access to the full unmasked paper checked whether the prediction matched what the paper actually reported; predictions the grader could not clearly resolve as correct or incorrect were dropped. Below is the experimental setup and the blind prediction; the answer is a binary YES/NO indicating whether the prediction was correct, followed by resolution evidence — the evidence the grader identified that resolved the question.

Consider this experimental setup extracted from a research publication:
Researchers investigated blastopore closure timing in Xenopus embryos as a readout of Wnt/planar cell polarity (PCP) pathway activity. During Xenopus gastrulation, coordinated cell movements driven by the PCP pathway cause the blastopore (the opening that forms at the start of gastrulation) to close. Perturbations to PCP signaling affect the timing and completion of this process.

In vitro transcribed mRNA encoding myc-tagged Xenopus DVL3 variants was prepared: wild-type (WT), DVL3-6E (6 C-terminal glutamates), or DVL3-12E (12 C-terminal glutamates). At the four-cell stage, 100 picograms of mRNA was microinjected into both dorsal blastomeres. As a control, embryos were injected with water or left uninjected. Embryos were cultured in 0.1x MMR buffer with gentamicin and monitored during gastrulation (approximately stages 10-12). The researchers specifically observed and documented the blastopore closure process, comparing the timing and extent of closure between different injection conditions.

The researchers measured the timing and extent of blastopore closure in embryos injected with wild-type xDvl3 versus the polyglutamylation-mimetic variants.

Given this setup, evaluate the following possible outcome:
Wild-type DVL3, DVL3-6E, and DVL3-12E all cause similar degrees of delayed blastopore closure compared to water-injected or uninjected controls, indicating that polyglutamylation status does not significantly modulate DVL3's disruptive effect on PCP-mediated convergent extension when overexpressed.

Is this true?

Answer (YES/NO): NO